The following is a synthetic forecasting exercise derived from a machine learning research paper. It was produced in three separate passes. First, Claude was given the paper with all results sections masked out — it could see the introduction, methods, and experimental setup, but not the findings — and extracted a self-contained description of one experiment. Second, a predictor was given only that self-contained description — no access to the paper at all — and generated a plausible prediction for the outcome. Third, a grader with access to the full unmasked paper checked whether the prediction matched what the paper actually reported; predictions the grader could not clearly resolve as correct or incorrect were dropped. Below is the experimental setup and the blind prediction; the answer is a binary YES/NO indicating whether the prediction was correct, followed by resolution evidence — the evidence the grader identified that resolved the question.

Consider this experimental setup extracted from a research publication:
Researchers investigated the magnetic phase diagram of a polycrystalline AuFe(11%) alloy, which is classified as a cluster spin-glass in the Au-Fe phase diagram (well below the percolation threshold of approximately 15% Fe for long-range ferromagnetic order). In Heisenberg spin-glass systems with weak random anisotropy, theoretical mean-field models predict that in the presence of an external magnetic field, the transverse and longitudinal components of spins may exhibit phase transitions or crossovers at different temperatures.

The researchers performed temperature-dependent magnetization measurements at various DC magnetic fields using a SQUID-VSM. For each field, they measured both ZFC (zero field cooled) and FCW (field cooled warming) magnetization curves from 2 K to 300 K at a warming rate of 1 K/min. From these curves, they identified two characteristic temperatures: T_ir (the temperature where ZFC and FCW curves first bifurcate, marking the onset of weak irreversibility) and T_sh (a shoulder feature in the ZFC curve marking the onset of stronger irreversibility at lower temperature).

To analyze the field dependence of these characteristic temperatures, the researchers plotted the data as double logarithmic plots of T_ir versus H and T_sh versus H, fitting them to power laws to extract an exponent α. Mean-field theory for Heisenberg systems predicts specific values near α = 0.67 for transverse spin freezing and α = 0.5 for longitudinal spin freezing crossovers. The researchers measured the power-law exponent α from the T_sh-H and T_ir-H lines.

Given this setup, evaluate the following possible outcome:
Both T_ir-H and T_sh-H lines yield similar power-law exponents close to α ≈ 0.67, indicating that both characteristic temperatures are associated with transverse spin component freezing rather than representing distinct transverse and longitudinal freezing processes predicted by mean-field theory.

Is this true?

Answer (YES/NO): NO